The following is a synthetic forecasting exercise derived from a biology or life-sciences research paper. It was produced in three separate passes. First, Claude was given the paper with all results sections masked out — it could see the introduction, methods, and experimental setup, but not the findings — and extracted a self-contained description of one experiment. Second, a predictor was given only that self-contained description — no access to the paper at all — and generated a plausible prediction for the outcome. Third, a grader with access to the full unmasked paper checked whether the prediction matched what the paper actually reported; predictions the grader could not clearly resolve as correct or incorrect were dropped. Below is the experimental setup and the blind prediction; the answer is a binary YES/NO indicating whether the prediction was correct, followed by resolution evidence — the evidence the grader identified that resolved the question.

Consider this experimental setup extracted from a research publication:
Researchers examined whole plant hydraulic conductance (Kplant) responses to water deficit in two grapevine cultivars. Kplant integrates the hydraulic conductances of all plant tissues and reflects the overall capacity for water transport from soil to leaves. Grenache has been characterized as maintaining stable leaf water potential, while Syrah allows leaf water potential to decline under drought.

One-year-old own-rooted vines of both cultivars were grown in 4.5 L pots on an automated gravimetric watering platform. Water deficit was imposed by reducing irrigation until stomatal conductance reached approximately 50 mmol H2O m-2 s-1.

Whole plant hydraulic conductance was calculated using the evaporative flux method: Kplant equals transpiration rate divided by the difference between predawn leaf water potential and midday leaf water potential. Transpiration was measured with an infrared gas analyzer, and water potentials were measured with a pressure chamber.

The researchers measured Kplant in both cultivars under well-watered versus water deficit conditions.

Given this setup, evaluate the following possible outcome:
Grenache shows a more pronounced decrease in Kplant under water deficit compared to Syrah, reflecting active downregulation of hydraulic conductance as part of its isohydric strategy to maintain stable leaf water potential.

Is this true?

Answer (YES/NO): NO